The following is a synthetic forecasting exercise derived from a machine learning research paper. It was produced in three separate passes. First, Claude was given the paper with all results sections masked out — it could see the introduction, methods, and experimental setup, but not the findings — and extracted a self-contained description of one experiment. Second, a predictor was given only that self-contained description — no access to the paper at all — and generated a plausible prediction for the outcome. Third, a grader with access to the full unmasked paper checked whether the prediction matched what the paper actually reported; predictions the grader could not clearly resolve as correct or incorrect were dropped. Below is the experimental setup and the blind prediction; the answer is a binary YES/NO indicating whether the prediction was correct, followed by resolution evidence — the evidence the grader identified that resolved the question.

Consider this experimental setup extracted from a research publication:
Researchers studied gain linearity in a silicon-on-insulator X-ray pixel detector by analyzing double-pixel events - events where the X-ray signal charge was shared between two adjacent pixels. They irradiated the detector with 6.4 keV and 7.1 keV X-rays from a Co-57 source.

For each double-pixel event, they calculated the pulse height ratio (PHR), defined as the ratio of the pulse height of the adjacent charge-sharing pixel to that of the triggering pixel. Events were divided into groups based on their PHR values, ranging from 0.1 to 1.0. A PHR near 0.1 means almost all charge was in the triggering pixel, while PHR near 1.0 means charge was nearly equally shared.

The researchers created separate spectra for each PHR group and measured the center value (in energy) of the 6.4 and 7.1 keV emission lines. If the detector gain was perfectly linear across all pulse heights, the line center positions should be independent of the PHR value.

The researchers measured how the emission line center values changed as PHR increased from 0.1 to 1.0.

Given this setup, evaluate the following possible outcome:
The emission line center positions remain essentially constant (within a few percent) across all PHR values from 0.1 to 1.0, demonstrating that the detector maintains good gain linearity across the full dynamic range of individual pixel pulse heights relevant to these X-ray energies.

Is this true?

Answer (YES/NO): NO